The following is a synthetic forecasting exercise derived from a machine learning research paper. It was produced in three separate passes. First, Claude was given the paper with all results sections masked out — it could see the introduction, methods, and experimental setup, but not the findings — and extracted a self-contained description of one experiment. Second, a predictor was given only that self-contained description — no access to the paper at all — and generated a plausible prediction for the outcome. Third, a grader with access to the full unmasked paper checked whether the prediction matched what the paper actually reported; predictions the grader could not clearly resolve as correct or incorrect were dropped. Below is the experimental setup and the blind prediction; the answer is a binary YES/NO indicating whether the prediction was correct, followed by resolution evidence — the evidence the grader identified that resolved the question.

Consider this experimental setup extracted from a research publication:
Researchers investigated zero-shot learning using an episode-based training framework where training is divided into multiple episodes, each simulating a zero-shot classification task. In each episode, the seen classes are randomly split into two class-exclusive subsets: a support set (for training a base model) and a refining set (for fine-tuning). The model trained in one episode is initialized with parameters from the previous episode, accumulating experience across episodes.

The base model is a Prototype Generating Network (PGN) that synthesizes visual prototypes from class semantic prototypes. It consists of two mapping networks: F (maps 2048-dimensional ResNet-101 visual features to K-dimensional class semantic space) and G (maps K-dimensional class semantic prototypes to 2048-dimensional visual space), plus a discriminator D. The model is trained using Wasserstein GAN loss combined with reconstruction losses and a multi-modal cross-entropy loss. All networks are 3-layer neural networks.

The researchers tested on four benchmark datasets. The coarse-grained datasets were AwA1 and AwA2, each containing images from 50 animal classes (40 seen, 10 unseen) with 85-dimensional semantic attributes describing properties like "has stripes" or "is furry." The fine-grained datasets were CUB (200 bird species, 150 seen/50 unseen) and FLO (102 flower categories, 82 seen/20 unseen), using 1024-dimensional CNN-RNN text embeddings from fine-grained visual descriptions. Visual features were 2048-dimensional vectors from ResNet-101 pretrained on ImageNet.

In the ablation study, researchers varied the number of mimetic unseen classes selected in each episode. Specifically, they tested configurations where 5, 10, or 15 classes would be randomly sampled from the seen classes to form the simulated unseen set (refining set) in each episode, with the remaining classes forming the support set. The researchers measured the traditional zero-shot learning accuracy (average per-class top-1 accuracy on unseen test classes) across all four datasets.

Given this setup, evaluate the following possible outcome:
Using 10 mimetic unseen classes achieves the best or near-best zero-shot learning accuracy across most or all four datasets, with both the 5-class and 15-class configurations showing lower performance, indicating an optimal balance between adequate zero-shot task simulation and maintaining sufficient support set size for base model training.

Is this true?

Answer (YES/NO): NO